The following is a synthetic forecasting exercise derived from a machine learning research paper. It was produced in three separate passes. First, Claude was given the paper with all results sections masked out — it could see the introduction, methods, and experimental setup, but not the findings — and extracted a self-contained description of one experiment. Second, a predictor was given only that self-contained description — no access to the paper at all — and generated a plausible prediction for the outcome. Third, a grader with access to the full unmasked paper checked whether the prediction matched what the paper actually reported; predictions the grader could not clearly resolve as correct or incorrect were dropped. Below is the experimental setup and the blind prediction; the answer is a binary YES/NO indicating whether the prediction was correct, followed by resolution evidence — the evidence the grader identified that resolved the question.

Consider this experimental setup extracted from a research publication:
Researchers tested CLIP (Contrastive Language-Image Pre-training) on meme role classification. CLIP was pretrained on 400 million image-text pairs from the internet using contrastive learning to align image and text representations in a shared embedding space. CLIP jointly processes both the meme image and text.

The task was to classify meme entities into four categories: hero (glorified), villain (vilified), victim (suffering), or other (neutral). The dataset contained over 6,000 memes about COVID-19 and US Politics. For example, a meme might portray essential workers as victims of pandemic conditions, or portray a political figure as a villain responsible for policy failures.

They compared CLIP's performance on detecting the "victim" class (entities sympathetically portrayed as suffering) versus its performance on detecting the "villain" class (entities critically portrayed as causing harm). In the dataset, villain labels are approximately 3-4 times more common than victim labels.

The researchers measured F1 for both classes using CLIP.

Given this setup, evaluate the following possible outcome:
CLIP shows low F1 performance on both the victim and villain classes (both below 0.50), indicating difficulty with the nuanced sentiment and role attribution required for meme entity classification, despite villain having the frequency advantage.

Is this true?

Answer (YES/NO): YES